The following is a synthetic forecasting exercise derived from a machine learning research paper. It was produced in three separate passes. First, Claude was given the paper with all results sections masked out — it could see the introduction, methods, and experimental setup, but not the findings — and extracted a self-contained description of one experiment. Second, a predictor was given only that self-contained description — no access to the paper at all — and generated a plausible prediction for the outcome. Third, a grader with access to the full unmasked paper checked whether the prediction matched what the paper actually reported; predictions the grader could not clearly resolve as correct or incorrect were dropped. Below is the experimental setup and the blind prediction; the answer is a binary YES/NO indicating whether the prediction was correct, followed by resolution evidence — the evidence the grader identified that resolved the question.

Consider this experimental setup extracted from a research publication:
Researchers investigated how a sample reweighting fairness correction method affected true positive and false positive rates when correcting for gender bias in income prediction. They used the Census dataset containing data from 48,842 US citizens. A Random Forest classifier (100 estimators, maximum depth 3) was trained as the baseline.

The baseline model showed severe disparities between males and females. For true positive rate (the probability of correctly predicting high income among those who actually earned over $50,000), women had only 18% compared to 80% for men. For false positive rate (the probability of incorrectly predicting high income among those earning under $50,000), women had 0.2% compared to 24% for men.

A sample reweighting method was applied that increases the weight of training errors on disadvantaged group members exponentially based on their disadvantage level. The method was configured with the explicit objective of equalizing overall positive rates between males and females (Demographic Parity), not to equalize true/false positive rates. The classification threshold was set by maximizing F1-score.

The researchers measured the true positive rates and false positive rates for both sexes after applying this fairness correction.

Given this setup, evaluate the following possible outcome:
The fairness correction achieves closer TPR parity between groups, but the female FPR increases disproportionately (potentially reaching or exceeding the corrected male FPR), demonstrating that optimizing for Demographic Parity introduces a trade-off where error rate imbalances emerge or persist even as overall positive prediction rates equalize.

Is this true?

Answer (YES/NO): NO